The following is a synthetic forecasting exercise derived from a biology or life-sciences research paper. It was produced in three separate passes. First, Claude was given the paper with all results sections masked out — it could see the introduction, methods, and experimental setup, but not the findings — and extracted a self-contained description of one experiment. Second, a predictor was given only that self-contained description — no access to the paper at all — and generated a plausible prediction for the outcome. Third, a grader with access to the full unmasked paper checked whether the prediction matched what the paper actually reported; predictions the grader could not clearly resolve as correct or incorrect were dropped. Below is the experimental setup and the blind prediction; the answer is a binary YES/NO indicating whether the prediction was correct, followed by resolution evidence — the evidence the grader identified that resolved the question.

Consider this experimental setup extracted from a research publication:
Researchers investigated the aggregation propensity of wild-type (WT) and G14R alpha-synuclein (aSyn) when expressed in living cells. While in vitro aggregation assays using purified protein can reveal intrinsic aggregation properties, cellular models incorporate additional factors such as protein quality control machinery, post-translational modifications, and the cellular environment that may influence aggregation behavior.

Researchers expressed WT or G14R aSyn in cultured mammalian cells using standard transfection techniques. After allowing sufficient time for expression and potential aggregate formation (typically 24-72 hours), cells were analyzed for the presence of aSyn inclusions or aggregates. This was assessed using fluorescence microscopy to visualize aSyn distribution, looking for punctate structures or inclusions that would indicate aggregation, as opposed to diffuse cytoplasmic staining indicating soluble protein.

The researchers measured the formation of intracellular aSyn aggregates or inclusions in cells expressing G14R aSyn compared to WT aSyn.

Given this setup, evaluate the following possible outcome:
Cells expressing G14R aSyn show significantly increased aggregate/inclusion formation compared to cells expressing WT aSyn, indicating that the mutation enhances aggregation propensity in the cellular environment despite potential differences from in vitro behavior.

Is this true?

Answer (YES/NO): YES